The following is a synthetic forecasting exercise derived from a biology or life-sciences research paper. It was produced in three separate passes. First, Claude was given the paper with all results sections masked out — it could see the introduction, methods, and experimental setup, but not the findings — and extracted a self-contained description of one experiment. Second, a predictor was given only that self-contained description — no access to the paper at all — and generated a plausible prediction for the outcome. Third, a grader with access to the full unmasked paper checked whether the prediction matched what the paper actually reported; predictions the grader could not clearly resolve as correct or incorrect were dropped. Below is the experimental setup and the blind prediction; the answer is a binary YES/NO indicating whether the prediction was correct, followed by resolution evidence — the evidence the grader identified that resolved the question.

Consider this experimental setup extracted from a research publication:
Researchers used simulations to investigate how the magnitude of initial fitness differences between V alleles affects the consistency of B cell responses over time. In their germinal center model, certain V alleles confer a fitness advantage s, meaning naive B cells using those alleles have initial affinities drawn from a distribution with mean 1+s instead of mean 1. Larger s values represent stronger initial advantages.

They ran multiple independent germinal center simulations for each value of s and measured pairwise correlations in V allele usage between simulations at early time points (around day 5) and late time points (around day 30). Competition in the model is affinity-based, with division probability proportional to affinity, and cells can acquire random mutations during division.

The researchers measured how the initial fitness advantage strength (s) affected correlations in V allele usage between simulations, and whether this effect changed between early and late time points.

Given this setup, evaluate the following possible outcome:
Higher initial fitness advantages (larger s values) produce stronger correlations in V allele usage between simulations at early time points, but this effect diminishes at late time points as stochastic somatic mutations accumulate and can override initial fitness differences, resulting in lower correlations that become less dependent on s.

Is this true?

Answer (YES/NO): YES